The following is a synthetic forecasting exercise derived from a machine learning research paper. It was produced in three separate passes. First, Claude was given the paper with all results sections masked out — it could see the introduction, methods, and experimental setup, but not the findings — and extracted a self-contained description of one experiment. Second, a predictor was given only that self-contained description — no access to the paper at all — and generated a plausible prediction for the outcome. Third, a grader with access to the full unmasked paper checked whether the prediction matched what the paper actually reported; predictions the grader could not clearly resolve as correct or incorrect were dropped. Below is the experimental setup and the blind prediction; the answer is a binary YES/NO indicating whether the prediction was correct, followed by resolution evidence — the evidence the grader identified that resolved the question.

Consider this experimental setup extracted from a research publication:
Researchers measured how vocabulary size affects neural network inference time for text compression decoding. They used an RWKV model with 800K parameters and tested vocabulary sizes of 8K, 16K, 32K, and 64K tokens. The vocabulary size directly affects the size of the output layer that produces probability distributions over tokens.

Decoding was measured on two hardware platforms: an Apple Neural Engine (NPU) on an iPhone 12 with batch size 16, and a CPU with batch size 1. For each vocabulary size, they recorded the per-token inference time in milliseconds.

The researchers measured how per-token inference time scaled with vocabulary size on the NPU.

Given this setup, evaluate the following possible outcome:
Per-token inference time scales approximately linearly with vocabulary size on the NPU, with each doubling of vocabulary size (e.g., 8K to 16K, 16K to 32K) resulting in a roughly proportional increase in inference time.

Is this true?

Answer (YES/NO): NO